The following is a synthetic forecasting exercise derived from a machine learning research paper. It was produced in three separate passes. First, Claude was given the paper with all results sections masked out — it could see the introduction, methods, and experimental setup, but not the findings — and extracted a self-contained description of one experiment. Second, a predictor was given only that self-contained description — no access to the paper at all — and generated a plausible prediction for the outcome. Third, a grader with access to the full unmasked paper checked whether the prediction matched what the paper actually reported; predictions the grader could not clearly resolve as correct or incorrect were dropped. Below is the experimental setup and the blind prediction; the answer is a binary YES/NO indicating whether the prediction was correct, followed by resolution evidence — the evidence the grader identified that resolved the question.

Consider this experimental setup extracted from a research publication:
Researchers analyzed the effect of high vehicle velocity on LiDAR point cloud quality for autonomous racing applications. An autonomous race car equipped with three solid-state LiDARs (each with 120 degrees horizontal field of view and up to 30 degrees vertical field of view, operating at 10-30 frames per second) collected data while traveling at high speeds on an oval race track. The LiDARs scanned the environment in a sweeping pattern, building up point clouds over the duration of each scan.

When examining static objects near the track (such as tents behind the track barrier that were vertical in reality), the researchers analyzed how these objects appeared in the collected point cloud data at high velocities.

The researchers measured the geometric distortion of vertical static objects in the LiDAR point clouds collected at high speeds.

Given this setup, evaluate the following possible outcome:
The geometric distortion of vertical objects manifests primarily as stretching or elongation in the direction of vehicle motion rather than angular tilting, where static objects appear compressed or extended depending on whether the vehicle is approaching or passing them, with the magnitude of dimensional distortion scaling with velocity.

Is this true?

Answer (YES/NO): NO